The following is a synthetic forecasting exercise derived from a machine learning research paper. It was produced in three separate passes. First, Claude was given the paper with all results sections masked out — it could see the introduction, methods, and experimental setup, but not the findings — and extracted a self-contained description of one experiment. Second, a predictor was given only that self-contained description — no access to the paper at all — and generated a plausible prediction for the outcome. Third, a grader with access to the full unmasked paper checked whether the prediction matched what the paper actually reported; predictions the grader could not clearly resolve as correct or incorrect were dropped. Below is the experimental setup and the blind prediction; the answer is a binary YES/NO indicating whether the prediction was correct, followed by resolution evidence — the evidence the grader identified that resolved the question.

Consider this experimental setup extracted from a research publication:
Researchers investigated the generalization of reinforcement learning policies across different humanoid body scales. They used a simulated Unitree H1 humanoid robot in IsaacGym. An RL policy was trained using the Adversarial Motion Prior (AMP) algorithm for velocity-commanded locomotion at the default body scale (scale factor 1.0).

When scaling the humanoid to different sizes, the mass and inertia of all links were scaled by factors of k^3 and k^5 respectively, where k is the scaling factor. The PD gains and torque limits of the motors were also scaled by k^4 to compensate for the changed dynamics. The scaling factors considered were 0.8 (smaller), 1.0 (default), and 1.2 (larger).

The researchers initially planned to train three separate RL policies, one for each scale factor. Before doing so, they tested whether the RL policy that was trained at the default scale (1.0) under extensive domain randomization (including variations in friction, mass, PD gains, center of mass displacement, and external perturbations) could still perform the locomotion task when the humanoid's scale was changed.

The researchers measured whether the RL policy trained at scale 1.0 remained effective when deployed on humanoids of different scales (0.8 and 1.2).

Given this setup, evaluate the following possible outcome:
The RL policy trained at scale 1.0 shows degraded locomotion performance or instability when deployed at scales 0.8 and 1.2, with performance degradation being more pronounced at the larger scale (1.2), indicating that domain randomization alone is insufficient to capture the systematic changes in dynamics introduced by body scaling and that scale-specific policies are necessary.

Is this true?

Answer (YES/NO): NO